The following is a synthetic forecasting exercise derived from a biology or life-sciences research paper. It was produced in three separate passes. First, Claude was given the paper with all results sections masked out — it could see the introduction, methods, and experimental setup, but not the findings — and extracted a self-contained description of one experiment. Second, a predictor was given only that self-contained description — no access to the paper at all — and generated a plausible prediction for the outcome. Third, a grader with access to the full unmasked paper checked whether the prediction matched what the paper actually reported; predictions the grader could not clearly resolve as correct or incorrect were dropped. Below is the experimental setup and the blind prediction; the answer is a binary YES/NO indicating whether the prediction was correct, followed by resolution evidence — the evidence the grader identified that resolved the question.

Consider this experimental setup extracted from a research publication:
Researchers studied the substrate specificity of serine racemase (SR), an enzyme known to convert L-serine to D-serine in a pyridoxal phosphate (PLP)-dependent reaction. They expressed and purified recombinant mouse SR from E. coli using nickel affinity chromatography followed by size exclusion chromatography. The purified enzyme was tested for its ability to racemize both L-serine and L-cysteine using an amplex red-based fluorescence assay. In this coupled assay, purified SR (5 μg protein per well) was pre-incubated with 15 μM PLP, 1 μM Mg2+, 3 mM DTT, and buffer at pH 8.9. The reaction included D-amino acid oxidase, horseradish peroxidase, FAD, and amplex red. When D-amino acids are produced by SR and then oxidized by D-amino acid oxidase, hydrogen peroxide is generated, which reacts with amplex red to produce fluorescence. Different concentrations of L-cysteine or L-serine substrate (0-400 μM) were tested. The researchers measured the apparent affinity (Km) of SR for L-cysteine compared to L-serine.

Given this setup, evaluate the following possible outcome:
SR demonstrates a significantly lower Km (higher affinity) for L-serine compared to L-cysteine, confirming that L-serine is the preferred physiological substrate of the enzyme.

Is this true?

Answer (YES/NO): NO